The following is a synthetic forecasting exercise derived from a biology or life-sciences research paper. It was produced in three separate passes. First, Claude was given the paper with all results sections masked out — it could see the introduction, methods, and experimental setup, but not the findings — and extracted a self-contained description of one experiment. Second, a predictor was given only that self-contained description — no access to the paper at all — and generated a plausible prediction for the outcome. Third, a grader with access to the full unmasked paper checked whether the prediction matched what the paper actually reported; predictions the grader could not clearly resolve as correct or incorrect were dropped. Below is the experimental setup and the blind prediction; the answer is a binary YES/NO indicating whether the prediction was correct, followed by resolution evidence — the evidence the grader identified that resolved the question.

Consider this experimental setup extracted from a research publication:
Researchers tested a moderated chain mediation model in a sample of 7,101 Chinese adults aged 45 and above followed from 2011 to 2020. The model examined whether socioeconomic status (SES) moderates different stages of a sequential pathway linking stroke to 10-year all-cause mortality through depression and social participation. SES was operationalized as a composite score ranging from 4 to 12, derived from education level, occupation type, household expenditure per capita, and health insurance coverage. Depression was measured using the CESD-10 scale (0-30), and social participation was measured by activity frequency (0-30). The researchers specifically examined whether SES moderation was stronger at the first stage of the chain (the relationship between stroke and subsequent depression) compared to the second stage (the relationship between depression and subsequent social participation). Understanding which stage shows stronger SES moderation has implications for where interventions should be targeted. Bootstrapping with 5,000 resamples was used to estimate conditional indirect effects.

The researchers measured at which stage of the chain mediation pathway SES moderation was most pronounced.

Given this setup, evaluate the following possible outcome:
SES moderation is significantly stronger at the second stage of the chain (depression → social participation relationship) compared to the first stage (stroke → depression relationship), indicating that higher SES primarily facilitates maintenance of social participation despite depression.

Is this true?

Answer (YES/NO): NO